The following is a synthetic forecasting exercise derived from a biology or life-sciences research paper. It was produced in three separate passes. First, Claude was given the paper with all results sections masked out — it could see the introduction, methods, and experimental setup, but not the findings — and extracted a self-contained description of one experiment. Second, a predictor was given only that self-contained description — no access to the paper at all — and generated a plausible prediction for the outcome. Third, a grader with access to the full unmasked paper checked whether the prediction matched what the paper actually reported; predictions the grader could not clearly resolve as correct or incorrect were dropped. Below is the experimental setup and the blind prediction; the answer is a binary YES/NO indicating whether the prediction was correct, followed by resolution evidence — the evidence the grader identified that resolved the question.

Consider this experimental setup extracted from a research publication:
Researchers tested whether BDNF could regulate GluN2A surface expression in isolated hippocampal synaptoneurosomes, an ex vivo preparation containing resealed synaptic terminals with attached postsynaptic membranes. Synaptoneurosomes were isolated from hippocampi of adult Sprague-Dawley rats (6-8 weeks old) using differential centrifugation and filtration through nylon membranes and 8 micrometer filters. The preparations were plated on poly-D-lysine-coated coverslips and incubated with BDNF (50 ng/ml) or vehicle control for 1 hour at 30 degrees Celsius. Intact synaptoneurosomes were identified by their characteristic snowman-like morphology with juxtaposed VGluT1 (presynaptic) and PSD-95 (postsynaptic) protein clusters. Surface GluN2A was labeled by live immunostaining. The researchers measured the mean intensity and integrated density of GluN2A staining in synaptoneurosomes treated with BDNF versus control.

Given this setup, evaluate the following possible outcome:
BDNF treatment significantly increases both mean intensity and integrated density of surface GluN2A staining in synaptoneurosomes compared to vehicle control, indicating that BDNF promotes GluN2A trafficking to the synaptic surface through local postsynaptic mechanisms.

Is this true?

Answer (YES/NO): NO